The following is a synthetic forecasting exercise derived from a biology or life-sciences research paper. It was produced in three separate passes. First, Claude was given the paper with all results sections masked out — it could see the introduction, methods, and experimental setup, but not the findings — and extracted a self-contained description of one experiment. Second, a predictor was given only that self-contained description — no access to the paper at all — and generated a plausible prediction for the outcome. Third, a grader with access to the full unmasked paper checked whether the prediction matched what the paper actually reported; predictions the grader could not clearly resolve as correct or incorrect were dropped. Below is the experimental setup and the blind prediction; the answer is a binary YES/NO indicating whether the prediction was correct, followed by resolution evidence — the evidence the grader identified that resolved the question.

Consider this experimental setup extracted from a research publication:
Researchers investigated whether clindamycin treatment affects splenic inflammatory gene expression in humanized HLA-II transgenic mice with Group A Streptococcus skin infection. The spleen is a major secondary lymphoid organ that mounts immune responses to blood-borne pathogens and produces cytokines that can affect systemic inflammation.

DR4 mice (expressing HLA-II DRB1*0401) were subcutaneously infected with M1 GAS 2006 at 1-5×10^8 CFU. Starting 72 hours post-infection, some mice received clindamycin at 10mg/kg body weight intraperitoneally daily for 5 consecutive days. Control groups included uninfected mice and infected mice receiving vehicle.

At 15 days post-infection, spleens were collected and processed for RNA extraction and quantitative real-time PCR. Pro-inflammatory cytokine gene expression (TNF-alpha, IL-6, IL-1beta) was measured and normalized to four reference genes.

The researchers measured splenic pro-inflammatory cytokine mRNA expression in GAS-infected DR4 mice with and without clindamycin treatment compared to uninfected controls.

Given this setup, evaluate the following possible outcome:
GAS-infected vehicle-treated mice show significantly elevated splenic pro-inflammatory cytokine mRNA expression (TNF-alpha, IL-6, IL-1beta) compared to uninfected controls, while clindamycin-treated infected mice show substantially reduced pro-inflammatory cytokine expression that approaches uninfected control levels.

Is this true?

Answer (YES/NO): NO